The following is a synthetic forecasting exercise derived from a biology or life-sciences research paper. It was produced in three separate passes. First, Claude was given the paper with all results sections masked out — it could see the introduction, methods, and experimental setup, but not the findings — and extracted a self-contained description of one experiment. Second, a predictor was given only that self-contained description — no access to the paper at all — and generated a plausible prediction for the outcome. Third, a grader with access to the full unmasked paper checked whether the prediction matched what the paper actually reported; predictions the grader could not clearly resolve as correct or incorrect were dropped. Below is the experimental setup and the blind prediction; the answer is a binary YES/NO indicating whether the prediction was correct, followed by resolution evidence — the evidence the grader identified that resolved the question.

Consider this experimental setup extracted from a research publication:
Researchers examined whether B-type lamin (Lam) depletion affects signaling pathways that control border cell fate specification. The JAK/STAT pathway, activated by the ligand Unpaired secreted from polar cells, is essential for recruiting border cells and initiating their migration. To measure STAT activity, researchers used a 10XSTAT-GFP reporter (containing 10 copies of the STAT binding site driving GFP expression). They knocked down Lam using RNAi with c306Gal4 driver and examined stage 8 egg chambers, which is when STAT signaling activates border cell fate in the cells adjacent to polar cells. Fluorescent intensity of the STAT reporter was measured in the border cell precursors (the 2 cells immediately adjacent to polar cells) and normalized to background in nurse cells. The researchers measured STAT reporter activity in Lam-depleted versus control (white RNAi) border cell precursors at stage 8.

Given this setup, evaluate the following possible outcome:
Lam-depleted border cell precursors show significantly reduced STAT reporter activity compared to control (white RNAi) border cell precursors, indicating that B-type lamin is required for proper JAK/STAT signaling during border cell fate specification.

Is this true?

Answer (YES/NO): NO